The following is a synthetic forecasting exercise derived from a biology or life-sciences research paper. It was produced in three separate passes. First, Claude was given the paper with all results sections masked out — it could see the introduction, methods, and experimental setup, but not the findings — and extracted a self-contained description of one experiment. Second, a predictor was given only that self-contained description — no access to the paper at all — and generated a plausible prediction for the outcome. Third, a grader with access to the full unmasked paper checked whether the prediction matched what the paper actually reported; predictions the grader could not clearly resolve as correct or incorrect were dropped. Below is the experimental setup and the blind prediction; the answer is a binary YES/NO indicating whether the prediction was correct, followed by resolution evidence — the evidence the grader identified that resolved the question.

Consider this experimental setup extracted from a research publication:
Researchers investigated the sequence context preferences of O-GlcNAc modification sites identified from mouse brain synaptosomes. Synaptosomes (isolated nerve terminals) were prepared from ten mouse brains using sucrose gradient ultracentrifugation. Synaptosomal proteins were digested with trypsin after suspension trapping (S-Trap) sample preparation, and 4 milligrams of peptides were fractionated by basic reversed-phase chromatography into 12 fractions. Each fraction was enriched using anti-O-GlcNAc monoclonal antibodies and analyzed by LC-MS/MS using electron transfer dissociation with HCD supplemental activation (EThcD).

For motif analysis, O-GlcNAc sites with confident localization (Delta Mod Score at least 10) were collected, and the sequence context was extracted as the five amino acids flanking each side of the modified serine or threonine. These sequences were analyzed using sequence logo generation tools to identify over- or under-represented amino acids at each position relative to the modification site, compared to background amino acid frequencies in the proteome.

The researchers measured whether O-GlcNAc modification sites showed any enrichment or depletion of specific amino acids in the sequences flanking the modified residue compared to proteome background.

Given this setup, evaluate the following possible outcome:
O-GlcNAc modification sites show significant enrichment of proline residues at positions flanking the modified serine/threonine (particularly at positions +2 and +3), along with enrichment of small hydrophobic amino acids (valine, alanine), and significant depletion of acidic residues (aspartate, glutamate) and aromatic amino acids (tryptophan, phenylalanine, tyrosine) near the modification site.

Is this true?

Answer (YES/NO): NO